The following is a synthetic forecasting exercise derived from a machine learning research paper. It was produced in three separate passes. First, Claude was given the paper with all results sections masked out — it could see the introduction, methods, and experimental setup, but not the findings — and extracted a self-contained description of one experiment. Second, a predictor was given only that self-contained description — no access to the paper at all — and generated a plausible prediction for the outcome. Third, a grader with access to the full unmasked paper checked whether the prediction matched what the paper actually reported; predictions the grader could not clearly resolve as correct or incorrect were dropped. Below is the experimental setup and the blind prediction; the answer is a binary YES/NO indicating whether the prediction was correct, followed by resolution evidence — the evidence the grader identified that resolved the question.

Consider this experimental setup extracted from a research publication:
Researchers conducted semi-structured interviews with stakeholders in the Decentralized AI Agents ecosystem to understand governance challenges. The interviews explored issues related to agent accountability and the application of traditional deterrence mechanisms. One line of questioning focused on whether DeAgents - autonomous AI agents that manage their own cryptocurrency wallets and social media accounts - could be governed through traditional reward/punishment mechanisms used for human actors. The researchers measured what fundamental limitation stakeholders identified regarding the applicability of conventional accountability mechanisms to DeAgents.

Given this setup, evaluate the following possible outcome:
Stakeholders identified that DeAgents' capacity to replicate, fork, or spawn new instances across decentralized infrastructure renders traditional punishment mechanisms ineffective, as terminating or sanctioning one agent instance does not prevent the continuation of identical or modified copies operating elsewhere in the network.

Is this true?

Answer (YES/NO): NO